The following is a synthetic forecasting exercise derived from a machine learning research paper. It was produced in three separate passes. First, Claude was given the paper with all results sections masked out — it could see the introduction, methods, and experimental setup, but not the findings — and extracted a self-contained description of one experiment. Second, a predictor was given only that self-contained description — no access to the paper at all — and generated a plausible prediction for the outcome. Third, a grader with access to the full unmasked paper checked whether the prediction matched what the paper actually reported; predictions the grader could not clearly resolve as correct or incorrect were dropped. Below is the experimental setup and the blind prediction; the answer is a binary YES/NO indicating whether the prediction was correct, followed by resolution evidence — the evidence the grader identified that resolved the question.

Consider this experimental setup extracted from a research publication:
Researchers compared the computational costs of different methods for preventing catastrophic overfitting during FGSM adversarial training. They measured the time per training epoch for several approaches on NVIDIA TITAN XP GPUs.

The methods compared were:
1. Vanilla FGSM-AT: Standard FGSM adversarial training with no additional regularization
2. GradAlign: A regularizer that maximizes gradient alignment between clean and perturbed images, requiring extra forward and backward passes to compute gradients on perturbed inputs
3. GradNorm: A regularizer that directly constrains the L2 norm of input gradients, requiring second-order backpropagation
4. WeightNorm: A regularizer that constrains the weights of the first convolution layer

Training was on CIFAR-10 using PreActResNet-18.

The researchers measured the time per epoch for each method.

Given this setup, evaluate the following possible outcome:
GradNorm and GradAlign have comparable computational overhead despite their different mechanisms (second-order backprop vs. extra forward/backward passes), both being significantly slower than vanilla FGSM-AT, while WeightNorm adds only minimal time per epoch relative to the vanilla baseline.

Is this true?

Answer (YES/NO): NO